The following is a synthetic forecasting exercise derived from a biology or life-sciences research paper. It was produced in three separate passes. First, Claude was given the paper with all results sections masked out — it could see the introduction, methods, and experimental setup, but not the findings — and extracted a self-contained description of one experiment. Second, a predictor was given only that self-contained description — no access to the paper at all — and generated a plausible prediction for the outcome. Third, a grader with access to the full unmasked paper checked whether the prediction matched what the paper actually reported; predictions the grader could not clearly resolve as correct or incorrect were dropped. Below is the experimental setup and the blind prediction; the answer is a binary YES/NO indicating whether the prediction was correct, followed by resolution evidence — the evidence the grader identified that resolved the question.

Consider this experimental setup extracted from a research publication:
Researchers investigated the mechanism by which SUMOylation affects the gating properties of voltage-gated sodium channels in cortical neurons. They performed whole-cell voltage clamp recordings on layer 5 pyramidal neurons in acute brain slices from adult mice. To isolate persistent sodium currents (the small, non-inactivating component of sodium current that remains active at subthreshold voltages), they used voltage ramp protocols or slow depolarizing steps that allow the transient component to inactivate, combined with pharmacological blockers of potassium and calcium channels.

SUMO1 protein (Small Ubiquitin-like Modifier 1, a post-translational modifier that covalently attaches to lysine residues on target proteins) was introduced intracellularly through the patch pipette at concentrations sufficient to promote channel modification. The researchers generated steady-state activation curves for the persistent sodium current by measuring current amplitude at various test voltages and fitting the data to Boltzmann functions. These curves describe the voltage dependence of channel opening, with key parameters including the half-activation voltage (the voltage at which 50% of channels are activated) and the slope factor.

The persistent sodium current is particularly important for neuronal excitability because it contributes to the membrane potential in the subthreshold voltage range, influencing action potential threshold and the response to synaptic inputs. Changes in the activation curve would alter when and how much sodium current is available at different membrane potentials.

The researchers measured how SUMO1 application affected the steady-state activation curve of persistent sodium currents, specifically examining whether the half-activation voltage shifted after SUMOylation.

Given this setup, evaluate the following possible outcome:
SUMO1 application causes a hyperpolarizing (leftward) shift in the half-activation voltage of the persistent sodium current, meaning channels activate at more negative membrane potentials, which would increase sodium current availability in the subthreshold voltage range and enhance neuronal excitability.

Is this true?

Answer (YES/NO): YES